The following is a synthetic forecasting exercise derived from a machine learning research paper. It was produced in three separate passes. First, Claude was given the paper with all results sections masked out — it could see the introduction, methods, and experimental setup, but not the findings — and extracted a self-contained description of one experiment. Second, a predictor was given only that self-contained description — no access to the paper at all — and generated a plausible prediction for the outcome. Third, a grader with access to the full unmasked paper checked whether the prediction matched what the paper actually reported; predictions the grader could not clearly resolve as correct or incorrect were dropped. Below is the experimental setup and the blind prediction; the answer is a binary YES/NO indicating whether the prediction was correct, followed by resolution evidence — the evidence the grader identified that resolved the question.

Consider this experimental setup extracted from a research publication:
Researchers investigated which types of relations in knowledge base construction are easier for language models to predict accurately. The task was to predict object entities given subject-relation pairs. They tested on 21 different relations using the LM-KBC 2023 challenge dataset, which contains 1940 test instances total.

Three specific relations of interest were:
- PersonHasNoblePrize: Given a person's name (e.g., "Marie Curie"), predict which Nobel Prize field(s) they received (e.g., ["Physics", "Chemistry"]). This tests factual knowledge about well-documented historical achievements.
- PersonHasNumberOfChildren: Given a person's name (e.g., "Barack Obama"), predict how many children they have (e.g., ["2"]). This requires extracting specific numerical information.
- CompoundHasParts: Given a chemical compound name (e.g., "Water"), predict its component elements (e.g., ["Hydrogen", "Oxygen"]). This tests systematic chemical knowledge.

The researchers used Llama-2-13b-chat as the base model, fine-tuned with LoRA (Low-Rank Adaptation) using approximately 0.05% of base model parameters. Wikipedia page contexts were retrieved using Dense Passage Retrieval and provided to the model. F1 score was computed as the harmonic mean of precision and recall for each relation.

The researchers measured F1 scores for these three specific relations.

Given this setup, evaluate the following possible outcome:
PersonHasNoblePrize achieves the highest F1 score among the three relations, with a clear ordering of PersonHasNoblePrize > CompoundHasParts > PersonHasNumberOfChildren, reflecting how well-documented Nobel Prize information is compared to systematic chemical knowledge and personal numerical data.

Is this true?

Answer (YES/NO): YES